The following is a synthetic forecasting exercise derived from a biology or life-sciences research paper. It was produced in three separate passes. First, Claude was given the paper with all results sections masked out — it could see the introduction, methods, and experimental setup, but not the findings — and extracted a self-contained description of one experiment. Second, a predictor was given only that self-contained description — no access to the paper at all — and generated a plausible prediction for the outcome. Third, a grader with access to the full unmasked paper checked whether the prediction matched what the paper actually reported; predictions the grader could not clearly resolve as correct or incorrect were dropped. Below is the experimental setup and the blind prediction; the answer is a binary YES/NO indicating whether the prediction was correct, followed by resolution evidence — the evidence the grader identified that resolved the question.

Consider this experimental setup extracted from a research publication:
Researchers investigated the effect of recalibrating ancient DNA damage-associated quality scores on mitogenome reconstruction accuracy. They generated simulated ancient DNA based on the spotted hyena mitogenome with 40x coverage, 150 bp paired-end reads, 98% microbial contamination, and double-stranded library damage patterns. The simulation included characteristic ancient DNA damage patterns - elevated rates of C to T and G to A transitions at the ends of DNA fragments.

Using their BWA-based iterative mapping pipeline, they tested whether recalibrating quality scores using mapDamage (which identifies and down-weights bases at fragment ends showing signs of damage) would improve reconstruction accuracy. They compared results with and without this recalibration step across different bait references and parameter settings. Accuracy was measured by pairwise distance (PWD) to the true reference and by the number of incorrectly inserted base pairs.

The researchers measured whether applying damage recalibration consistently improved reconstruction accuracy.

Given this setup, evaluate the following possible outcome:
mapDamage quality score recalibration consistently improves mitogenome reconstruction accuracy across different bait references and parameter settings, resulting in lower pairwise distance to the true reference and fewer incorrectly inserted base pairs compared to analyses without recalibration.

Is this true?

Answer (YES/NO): NO